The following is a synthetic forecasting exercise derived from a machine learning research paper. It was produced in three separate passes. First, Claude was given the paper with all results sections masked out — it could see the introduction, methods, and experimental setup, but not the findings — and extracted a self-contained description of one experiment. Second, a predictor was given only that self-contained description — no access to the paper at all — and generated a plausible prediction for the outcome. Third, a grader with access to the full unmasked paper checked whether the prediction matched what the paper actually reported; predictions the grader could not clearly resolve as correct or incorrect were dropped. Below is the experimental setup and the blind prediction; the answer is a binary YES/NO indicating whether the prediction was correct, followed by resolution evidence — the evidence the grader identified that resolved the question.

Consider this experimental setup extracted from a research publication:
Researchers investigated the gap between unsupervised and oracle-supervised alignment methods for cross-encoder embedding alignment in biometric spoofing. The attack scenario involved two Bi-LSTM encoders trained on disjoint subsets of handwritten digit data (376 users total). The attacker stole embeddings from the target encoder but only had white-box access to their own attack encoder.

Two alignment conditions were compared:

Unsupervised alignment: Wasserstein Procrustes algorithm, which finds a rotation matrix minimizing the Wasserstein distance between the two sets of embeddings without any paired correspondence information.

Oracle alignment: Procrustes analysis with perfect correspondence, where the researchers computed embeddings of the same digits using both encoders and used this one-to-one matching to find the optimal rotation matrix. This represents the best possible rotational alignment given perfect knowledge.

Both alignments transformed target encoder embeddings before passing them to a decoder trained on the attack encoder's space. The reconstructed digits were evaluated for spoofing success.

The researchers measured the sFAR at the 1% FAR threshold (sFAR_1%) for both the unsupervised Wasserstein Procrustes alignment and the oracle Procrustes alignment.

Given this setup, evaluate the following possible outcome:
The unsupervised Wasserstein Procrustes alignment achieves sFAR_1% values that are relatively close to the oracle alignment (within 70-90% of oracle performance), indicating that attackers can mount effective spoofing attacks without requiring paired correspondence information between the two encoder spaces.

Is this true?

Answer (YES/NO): NO